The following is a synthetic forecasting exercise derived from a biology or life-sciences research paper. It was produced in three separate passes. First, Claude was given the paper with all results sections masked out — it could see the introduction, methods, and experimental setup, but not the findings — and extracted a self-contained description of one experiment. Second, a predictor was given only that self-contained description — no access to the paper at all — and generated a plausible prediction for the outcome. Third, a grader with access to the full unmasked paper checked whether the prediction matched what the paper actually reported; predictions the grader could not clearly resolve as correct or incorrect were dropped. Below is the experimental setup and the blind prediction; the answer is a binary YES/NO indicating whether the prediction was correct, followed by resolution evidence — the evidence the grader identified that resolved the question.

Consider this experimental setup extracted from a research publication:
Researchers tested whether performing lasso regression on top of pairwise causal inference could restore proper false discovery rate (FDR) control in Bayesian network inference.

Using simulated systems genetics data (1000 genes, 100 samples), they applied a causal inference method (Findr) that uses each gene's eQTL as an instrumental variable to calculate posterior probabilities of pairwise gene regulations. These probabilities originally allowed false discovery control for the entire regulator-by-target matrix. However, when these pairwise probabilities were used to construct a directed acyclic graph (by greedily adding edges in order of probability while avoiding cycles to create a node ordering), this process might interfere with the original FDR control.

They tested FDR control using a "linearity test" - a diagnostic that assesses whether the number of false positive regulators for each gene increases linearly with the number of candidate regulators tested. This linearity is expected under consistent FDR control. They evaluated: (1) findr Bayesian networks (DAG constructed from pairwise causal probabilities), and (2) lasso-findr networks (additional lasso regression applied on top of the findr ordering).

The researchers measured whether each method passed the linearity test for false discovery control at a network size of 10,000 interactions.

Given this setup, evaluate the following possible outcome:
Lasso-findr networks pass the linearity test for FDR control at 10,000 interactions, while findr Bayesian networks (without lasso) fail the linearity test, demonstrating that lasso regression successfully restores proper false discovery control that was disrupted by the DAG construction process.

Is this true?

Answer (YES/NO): YES